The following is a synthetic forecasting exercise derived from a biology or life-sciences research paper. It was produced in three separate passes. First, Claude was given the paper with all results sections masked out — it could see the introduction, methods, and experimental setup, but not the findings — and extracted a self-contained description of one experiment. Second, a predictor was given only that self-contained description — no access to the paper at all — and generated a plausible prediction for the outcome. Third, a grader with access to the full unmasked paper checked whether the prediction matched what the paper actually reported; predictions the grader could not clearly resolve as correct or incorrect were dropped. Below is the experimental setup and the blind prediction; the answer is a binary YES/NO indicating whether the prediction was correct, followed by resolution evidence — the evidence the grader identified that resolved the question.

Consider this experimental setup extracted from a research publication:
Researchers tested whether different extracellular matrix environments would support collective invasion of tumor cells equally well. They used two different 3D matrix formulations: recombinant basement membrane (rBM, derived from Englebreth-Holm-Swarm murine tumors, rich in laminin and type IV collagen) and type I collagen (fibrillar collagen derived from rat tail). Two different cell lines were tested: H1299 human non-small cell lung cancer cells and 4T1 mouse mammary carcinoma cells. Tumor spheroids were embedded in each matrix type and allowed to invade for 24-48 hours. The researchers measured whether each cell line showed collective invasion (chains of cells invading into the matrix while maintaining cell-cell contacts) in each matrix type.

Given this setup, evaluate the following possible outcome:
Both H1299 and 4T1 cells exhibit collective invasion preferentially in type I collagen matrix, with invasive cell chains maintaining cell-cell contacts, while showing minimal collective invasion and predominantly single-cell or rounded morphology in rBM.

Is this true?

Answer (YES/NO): NO